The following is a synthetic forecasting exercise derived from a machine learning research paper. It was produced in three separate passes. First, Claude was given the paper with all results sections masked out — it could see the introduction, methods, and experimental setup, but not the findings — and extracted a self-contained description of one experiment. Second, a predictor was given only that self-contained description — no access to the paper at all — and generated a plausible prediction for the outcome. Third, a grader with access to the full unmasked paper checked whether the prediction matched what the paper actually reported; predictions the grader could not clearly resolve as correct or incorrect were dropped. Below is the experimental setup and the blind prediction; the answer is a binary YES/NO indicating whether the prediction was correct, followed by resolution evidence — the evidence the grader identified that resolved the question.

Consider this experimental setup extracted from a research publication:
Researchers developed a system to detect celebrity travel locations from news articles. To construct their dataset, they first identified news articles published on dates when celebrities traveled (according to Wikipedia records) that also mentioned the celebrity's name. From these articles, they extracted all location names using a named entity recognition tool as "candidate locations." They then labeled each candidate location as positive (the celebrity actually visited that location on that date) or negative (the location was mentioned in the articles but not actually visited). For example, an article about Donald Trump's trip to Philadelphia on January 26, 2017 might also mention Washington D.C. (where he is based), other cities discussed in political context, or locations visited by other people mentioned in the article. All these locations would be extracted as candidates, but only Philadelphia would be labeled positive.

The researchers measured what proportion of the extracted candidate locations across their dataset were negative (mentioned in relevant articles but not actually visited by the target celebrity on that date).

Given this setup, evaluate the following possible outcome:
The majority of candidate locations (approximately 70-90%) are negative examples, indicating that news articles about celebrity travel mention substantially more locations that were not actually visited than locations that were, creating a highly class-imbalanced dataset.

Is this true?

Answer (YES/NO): YES